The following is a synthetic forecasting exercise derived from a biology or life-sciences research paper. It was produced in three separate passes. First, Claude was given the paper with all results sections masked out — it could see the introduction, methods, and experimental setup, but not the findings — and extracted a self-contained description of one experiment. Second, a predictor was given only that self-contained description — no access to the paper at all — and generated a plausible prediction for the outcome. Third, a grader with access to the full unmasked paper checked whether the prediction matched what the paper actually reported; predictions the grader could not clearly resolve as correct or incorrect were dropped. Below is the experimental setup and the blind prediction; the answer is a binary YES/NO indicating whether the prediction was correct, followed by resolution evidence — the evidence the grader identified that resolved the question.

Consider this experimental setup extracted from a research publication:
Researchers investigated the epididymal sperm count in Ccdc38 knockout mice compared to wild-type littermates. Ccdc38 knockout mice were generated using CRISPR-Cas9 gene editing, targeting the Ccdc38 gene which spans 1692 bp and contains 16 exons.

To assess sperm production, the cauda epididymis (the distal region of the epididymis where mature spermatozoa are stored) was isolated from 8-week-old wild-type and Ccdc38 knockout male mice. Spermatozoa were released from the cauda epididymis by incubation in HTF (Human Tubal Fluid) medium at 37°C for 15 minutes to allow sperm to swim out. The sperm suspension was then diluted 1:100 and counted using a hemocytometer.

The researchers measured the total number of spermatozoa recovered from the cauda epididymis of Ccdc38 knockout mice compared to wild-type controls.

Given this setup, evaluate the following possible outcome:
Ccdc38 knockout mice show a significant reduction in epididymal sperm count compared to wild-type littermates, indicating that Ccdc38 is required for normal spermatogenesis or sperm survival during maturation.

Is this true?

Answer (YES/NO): YES